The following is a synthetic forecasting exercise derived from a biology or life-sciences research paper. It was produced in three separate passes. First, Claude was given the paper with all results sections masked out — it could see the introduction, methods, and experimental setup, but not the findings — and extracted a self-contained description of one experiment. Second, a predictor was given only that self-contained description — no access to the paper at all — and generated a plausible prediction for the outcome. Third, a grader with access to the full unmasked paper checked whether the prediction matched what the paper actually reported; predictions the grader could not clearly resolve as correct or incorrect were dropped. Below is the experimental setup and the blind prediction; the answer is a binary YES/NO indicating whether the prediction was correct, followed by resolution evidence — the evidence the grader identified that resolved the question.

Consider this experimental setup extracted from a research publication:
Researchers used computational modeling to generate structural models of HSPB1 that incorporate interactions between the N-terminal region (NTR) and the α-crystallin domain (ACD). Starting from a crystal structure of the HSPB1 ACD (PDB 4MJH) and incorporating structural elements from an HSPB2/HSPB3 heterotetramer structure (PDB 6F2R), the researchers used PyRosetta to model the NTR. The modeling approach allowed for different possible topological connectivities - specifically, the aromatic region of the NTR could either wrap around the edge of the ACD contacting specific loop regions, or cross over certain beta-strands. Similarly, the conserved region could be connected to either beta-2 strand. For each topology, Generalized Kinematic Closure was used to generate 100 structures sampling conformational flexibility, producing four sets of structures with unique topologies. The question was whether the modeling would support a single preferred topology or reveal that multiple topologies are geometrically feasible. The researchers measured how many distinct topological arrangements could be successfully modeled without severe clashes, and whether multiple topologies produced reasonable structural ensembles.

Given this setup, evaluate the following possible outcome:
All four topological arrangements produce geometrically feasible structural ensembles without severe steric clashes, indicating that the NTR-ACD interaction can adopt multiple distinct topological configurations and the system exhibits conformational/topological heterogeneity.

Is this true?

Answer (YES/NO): YES